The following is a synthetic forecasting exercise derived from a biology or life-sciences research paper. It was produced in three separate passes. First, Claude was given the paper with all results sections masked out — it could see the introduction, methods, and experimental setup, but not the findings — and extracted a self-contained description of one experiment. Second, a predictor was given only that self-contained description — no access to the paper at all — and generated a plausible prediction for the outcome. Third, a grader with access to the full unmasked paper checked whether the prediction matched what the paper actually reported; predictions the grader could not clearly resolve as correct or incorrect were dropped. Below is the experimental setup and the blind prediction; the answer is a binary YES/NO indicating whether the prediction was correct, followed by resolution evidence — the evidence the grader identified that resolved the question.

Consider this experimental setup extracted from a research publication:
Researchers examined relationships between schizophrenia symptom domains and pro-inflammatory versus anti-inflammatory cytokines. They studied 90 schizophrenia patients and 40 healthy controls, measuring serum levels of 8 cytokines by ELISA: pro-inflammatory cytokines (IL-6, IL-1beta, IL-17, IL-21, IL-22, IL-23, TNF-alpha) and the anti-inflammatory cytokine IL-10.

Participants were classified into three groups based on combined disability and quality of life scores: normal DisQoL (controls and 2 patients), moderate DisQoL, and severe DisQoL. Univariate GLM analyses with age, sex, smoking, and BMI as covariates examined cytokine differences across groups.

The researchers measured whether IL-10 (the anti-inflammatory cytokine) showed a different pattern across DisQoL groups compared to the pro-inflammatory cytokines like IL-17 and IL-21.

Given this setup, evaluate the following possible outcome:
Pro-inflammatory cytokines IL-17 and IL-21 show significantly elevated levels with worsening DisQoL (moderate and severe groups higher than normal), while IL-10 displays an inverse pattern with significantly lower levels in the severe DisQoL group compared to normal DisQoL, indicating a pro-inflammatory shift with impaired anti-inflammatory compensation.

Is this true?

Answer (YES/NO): NO